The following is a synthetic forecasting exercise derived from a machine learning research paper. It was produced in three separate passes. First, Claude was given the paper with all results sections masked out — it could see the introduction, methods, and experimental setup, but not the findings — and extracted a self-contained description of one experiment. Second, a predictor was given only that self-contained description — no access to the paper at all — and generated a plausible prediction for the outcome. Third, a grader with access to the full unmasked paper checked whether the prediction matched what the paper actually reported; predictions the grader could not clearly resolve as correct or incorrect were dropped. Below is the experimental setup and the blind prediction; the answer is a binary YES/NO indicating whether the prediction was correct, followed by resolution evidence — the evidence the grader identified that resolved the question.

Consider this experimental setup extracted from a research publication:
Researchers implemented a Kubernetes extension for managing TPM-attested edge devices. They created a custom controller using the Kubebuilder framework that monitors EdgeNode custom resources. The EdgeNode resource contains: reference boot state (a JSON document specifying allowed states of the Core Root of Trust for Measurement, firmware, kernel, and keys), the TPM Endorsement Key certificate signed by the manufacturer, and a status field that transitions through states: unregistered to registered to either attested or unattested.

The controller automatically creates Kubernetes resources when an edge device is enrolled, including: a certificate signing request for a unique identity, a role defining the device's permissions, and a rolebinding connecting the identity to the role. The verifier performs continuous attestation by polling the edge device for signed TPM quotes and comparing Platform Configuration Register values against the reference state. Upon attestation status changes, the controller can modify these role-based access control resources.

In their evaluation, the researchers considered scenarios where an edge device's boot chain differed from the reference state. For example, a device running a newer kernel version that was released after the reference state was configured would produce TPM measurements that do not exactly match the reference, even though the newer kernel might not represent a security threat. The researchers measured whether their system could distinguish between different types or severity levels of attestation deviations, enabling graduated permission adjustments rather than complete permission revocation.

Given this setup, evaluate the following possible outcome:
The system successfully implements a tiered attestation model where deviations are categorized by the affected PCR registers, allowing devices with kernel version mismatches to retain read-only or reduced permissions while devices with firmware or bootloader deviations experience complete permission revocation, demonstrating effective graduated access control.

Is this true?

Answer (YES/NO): NO